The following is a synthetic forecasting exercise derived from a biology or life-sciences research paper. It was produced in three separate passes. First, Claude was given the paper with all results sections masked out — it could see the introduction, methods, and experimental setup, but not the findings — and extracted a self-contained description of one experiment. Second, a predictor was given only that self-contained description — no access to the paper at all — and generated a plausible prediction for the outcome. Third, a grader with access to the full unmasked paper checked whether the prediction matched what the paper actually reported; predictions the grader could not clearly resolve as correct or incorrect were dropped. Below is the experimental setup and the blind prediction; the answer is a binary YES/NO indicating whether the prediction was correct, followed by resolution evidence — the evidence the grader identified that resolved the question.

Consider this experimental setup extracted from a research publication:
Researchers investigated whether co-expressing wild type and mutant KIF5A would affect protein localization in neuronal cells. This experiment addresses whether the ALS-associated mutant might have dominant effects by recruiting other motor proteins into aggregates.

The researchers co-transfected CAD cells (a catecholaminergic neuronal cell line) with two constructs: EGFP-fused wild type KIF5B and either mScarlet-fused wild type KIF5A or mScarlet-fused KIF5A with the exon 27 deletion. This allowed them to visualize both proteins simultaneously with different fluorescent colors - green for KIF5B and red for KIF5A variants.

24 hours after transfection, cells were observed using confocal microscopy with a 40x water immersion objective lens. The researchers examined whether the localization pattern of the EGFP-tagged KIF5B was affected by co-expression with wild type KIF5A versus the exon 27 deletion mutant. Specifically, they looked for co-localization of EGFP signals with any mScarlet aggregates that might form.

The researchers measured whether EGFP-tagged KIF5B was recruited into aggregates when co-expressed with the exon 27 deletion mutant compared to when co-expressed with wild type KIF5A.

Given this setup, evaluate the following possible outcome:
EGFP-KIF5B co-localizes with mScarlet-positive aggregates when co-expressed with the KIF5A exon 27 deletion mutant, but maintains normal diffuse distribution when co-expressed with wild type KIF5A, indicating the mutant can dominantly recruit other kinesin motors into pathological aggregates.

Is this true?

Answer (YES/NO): YES